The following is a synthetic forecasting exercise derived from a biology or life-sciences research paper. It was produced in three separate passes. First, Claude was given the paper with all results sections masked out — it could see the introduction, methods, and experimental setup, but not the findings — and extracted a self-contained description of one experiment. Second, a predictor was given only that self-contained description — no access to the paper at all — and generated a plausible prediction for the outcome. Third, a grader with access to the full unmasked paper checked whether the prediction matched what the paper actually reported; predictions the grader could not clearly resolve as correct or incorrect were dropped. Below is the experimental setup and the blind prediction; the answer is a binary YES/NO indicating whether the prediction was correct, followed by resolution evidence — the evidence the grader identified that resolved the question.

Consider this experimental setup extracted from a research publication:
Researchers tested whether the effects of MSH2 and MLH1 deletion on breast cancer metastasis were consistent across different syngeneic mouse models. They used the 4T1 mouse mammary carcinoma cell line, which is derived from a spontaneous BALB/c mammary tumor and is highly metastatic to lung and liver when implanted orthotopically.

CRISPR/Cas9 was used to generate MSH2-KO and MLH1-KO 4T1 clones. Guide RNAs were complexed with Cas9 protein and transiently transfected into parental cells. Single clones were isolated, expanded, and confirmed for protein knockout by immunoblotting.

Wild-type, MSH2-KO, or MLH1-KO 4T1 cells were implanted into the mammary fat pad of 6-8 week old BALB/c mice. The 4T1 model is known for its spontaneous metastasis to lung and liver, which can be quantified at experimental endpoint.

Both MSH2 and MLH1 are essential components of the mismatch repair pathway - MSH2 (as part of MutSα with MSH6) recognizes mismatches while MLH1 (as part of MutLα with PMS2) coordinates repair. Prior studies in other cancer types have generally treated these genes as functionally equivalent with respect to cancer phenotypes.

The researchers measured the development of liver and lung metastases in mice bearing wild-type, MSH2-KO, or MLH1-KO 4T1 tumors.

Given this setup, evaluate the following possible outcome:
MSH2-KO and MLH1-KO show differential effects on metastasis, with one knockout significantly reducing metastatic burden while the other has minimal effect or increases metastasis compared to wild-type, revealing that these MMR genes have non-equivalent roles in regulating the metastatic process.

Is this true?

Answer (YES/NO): YES